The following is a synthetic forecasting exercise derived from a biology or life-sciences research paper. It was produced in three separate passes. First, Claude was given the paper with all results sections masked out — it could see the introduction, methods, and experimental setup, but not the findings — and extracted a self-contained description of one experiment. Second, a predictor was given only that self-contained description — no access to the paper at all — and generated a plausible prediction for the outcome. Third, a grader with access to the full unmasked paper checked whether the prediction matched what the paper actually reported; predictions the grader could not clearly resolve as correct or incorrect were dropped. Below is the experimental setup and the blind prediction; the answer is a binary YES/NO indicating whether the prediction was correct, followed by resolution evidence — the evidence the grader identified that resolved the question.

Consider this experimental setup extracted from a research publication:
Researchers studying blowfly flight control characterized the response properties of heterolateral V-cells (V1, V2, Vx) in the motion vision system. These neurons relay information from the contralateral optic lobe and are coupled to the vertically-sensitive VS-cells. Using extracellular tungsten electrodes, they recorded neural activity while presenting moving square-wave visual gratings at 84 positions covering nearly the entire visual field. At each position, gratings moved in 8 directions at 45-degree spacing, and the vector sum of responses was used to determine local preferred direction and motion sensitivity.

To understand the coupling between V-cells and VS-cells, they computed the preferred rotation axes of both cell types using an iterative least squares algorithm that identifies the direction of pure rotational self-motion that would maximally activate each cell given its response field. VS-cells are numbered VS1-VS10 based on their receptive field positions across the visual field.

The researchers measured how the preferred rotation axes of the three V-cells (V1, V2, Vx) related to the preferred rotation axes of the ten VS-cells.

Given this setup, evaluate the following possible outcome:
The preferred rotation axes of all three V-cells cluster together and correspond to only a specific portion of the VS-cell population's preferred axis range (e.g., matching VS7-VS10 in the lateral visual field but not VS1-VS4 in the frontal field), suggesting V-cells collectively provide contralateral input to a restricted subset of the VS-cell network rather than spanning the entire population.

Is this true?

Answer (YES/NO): NO